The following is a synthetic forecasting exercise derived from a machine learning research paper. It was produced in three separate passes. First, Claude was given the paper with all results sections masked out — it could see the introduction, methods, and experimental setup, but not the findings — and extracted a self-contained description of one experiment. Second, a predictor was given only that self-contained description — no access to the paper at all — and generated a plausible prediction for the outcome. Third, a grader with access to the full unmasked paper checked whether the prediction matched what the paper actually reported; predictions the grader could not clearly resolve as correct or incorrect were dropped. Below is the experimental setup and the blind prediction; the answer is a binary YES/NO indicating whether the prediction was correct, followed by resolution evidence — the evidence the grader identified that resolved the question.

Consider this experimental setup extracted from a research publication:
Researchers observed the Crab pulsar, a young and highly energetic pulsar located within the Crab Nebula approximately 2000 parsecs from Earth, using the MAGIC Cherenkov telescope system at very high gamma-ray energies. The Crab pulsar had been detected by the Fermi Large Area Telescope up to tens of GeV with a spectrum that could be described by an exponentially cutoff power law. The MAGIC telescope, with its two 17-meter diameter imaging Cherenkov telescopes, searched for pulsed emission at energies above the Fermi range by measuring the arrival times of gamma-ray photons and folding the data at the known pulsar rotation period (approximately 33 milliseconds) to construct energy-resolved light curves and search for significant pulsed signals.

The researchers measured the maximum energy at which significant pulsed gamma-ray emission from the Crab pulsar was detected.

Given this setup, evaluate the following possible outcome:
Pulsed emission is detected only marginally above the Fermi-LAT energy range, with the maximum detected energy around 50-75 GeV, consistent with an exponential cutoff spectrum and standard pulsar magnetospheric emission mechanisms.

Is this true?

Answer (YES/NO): NO